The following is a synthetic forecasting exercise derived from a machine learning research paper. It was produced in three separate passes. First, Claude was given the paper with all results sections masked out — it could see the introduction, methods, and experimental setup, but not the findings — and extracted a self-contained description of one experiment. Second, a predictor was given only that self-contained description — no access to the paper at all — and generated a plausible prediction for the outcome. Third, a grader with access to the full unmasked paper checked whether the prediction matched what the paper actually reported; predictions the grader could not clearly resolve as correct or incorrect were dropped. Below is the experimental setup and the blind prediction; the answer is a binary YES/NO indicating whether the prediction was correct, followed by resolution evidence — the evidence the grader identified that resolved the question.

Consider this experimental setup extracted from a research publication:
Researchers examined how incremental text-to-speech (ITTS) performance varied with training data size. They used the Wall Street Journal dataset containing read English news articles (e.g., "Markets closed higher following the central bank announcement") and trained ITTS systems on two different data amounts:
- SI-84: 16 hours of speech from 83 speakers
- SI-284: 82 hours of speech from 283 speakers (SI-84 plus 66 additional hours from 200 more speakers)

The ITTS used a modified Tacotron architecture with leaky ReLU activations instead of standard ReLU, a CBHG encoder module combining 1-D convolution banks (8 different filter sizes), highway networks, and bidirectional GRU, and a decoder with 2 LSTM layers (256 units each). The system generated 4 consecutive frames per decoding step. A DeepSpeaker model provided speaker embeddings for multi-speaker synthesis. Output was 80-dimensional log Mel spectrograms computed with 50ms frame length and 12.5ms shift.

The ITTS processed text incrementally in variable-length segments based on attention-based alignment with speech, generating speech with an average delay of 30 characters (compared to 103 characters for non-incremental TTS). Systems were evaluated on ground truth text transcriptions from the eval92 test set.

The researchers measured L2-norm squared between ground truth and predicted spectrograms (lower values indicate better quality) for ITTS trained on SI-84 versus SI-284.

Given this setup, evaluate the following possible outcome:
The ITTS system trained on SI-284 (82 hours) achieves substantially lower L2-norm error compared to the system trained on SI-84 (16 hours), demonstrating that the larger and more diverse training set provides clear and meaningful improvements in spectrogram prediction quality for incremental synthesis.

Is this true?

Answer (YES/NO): NO